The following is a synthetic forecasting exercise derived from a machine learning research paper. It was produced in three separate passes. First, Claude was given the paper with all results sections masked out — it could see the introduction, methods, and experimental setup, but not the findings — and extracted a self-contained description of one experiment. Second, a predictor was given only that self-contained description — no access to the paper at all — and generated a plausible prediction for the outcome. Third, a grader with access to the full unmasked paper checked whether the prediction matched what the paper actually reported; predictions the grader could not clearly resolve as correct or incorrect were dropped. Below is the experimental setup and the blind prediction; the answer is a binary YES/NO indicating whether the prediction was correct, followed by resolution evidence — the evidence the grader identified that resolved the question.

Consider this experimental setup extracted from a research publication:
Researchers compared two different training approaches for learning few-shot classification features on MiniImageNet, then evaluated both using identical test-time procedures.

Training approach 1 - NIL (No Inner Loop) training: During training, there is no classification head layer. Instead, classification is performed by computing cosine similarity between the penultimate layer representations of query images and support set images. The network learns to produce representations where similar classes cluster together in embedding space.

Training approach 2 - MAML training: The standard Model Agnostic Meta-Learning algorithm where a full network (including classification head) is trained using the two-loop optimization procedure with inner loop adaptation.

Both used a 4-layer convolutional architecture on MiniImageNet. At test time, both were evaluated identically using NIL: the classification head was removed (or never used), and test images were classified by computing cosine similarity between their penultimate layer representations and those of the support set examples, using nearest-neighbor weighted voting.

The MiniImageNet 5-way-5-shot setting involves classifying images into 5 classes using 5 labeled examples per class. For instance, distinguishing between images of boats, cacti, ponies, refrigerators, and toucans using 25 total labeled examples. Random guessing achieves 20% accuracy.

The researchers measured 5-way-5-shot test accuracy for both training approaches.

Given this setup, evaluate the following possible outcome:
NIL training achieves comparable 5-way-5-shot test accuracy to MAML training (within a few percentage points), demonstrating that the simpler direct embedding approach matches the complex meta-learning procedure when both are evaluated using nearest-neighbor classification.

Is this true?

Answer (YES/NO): NO